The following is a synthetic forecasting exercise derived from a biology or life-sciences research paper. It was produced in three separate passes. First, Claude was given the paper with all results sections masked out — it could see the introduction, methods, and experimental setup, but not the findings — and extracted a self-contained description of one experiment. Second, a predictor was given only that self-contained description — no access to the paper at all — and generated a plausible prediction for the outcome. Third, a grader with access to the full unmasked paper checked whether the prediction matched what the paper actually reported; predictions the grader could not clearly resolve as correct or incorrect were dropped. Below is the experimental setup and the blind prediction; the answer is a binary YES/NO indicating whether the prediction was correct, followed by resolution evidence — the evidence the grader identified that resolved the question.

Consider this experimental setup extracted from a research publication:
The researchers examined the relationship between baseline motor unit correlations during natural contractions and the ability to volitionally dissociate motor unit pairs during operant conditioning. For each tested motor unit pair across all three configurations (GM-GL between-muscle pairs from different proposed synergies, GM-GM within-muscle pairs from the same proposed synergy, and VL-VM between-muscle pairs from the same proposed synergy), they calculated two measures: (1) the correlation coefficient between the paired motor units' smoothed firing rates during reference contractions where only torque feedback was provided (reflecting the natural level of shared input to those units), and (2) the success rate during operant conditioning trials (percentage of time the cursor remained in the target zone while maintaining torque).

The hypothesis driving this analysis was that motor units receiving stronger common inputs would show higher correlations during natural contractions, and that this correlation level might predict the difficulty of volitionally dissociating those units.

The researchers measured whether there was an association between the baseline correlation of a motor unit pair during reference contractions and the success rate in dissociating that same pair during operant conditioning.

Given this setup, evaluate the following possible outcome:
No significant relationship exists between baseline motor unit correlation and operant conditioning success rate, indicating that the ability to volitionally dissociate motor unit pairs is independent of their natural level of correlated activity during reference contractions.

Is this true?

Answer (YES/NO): NO